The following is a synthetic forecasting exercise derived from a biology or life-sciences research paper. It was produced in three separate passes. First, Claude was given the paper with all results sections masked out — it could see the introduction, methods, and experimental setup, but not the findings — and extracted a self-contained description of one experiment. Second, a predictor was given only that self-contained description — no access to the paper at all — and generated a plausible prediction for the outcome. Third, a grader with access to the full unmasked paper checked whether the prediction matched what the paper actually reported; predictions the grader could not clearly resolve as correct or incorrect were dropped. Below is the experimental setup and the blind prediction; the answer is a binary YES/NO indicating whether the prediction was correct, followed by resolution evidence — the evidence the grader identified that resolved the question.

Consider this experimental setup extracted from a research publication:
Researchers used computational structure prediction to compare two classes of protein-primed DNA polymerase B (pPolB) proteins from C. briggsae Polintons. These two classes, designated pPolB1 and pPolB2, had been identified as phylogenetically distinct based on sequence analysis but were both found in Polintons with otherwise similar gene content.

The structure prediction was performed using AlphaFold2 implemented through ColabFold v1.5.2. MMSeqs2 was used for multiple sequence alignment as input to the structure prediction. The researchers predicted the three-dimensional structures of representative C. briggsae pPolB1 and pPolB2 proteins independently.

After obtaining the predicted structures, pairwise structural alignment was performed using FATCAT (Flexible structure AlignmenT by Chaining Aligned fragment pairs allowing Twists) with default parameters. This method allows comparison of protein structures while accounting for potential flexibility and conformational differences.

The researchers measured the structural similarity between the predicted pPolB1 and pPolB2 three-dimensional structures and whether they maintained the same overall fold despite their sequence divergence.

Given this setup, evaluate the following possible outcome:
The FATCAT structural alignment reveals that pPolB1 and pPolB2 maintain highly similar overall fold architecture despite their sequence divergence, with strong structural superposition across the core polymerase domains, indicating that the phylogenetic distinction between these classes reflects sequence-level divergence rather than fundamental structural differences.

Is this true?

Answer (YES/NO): YES